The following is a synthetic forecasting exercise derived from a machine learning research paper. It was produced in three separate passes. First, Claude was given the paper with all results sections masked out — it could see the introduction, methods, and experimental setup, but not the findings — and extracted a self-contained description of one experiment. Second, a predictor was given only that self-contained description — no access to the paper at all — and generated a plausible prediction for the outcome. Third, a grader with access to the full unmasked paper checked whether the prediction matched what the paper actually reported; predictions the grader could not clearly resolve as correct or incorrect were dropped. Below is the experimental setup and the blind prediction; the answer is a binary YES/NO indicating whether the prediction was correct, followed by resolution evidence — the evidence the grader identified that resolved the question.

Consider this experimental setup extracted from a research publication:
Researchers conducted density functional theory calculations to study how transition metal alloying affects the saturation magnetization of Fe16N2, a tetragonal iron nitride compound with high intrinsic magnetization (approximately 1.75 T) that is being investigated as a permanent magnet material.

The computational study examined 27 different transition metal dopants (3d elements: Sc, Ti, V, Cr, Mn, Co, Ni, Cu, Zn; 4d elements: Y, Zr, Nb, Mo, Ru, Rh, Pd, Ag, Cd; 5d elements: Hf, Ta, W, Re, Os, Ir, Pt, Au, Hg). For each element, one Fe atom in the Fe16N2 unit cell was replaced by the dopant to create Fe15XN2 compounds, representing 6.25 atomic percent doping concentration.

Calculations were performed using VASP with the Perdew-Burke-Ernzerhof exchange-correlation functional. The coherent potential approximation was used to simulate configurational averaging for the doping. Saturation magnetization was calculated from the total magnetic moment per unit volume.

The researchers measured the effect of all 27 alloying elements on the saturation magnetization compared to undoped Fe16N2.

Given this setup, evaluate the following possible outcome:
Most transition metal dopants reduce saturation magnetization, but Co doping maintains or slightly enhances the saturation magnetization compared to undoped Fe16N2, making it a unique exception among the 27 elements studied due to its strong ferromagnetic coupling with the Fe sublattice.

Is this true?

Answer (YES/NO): NO